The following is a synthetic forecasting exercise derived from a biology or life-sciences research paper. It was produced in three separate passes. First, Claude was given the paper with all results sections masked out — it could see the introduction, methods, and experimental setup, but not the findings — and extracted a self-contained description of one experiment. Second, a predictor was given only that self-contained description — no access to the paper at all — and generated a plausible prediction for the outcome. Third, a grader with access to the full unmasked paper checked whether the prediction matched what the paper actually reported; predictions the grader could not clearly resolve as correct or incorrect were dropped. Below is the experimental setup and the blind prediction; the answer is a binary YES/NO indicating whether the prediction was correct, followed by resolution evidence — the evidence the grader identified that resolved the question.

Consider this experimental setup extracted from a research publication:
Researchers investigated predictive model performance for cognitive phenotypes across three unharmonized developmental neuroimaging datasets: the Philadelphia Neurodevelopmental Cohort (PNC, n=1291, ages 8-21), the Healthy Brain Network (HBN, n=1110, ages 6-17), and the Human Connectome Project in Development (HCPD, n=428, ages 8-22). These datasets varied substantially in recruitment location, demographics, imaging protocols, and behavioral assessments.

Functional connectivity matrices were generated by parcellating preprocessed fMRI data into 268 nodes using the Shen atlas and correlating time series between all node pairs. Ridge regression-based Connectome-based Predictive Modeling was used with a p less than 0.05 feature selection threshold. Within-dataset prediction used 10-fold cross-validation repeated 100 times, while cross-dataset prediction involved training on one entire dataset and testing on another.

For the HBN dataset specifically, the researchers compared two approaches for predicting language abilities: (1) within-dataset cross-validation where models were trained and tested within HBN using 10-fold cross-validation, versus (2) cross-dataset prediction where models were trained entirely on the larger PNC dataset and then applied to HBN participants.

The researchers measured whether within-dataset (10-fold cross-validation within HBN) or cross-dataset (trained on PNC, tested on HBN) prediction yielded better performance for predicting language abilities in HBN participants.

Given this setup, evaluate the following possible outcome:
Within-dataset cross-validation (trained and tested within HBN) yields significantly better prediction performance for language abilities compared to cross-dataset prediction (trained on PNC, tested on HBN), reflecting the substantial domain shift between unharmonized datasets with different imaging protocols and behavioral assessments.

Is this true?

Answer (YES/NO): NO